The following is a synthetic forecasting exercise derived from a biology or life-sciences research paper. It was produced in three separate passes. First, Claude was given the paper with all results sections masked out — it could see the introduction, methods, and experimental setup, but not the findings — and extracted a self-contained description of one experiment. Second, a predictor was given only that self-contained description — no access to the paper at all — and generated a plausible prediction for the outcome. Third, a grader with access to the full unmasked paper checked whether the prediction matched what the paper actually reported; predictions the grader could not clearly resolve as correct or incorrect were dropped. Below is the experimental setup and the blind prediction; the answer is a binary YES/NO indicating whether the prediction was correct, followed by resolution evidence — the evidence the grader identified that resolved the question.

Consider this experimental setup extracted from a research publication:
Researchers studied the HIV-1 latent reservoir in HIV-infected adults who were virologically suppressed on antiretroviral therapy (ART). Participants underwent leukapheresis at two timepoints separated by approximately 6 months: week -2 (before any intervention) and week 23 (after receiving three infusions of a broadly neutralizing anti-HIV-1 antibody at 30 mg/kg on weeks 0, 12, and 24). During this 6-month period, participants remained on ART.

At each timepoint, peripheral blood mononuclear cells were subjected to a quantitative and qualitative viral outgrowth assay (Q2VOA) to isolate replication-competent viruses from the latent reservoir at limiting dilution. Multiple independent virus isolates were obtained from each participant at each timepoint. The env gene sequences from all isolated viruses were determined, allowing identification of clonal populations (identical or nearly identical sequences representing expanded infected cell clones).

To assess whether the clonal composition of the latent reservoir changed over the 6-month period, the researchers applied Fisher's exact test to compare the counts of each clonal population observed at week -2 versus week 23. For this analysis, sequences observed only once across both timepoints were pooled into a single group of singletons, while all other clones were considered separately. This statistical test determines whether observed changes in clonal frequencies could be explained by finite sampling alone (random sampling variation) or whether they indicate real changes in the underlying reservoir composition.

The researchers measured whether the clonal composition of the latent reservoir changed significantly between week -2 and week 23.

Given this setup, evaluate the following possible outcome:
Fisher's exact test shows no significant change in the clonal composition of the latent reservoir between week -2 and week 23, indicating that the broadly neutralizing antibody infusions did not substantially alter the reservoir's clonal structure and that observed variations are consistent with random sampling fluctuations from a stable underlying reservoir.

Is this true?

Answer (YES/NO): NO